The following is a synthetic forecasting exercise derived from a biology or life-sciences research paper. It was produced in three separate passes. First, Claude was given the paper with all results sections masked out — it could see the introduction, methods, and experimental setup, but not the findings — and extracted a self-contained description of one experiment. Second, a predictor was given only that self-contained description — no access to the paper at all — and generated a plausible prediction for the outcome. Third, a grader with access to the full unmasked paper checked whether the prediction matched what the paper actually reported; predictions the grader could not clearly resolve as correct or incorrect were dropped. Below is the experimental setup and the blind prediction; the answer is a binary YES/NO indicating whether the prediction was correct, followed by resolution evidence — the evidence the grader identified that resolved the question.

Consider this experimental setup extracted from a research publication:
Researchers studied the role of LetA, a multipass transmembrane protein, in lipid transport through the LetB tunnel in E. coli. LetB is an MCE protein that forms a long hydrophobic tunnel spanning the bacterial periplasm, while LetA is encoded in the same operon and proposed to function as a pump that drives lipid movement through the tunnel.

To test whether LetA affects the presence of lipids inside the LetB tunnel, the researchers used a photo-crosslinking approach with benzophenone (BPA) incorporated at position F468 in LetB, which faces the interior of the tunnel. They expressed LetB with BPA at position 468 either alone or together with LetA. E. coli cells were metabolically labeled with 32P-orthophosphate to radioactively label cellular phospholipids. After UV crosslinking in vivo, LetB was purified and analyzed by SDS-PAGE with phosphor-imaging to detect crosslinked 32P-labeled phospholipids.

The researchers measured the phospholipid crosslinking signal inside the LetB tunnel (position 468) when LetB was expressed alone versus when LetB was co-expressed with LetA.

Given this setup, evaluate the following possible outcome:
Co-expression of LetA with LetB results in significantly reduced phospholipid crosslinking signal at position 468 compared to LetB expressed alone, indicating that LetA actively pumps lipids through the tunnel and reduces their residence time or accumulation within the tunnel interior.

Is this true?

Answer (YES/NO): NO